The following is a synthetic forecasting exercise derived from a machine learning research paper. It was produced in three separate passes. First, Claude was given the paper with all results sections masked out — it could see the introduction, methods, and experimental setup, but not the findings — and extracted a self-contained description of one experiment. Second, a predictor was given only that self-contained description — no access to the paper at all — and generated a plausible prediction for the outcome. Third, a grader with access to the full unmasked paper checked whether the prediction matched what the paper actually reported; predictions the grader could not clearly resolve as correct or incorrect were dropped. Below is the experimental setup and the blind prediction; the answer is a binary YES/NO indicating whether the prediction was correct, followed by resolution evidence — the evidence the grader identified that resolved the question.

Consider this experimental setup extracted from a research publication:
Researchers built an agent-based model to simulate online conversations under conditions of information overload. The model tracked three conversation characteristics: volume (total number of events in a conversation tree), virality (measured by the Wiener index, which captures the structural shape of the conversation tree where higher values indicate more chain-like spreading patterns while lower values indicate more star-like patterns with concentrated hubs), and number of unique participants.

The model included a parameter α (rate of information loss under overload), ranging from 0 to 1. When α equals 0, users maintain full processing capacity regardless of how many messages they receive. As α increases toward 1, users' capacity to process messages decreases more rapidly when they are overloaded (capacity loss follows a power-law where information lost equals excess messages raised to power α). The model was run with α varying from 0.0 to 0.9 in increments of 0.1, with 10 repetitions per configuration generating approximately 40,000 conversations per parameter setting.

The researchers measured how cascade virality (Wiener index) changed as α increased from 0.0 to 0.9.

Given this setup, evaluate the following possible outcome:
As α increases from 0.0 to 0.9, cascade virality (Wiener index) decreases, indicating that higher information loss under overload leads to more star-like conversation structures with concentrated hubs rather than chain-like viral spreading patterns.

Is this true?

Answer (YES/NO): NO